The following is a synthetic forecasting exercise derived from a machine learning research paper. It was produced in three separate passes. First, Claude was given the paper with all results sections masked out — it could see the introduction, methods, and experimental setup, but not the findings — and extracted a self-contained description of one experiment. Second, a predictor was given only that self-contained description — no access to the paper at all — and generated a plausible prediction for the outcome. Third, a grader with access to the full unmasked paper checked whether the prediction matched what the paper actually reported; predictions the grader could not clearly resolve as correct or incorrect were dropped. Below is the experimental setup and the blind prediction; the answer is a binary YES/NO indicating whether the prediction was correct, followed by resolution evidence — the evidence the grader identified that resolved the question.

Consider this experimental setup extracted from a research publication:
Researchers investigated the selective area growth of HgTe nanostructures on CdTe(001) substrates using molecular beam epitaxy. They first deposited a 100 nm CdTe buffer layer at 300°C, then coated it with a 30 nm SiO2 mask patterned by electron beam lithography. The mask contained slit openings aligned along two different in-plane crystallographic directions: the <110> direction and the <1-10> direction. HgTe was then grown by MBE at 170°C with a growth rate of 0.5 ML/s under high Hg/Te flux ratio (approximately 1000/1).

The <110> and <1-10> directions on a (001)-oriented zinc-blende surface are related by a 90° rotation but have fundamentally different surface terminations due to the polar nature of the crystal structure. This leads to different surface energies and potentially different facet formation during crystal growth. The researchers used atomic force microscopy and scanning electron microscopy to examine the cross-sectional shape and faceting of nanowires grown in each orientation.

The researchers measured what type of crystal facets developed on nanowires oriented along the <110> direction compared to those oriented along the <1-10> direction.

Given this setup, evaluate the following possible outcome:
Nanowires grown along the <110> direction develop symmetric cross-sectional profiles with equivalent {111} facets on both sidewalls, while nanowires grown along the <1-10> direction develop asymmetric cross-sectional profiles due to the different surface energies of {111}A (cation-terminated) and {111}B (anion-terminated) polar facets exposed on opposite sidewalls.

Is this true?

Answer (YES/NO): NO